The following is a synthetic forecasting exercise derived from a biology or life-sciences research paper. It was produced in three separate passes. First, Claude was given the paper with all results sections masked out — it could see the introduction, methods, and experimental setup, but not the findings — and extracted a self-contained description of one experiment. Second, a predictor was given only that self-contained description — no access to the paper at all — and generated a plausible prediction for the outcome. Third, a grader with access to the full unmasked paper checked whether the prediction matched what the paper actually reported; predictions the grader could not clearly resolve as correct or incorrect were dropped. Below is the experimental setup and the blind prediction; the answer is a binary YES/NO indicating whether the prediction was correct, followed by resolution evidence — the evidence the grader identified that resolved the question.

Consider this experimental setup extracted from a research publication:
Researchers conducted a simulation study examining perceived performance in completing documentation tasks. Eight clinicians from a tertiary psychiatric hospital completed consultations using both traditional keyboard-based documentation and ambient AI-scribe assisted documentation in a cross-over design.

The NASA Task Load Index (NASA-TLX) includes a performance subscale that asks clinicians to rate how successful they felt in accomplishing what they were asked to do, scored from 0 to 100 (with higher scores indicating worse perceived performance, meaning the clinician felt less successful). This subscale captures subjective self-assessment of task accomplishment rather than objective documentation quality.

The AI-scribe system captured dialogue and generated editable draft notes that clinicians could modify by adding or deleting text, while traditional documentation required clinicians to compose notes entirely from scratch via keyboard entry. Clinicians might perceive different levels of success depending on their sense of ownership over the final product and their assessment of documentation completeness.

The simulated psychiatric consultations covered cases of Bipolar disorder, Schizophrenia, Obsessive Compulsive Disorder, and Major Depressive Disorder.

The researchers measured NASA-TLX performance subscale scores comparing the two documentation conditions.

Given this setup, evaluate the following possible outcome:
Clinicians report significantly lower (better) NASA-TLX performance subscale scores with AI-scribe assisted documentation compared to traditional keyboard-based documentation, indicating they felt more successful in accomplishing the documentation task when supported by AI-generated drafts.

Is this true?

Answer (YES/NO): YES